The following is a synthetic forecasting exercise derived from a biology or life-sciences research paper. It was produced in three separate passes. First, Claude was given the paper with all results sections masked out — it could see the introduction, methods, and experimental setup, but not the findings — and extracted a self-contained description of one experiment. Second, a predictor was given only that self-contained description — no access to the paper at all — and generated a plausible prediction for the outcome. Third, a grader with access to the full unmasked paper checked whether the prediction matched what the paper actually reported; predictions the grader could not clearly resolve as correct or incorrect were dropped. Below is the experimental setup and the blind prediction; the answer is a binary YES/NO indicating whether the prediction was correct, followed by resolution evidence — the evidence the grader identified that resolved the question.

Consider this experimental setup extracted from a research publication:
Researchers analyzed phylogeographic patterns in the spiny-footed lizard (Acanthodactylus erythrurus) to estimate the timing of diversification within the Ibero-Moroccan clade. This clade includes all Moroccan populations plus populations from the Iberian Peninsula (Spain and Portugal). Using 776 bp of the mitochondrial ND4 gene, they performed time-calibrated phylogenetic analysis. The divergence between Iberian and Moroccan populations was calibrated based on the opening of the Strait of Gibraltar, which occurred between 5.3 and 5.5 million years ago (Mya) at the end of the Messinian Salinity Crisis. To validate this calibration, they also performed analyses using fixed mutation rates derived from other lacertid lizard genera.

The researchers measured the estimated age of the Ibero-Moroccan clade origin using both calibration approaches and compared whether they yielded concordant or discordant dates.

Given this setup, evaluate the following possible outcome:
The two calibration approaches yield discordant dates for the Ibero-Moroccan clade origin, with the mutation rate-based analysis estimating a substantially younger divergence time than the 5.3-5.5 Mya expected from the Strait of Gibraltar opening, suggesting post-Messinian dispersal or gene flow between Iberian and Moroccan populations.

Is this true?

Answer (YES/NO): NO